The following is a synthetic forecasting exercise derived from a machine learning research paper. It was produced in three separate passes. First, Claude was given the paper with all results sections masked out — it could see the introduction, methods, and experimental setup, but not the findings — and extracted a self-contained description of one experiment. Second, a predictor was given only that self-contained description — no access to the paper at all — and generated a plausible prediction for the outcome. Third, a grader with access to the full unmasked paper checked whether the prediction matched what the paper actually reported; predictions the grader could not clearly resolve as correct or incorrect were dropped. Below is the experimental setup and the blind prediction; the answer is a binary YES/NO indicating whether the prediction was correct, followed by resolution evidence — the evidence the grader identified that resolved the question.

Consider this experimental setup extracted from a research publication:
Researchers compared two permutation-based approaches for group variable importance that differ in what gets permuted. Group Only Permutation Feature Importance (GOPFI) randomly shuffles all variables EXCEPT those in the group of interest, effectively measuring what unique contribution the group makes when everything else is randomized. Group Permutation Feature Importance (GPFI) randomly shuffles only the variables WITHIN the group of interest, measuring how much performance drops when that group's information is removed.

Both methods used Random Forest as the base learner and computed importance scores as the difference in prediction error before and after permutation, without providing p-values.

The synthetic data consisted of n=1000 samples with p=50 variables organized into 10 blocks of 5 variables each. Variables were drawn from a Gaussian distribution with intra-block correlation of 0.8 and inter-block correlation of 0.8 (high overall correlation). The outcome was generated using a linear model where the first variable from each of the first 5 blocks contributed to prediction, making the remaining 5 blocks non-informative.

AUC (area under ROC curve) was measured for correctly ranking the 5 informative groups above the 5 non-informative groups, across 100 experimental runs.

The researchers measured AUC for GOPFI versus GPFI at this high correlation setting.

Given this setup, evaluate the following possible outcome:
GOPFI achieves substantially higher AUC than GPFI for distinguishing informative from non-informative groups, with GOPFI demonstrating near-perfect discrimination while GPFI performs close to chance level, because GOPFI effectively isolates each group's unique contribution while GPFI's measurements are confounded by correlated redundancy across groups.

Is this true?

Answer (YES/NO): NO